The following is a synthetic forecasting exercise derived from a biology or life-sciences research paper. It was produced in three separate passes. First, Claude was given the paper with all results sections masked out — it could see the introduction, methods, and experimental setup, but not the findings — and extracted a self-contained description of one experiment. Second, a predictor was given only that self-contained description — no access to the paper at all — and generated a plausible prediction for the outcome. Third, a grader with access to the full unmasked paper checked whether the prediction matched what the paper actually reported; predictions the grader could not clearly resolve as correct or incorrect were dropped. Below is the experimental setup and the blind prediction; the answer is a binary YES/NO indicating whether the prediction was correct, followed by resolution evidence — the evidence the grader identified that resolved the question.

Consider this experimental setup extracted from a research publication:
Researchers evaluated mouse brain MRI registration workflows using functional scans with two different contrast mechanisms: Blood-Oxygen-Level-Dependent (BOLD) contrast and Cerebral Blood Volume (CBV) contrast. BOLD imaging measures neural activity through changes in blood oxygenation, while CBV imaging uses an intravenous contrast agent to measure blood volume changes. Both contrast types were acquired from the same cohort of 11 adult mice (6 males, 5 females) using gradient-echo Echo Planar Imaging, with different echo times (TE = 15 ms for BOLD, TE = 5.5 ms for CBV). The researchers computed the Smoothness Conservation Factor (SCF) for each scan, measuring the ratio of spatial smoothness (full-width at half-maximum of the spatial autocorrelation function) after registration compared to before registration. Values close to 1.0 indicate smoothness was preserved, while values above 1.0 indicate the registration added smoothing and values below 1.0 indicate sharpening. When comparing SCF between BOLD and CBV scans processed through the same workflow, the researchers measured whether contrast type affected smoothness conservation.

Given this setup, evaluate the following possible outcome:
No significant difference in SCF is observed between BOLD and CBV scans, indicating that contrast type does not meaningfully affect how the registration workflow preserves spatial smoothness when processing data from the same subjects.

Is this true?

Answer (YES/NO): NO